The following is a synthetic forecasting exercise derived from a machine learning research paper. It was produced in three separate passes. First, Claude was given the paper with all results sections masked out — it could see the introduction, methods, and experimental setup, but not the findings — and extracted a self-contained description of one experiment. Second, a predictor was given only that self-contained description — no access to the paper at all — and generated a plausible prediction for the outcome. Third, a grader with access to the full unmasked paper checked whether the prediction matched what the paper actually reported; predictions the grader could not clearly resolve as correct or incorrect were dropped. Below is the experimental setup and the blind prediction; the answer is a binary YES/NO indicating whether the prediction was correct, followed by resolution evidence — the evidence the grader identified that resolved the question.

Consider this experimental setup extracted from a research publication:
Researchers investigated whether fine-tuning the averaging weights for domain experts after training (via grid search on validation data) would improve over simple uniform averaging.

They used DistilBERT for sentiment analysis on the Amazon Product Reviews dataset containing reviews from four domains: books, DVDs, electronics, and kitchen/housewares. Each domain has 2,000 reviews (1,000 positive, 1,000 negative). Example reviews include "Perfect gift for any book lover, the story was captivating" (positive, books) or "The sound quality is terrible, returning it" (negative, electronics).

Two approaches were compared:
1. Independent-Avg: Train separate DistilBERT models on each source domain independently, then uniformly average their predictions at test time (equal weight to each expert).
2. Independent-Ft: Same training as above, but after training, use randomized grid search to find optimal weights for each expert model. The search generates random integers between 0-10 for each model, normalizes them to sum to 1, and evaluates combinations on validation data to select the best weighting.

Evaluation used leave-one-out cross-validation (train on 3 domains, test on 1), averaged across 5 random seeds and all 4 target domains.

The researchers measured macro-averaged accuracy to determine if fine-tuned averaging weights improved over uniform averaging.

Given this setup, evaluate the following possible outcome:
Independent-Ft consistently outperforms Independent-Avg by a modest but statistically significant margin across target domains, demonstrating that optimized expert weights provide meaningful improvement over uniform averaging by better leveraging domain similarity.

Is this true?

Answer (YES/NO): NO